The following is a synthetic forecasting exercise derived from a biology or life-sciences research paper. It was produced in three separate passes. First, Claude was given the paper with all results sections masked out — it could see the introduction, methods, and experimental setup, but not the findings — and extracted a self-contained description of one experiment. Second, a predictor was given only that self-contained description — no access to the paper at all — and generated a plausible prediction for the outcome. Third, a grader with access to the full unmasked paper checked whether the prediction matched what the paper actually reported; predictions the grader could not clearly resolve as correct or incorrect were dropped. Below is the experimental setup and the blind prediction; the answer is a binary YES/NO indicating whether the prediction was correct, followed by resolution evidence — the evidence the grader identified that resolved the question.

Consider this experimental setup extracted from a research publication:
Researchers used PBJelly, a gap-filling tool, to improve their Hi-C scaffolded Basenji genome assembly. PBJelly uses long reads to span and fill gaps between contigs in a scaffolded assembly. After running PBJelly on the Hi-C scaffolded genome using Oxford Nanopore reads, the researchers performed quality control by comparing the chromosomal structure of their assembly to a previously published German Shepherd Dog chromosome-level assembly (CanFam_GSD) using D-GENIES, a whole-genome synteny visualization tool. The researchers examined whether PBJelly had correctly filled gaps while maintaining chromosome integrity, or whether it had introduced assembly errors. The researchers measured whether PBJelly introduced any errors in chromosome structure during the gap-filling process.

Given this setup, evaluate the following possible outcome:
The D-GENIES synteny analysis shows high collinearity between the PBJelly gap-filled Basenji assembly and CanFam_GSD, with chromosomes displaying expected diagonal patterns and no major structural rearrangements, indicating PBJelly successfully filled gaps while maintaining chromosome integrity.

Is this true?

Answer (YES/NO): NO